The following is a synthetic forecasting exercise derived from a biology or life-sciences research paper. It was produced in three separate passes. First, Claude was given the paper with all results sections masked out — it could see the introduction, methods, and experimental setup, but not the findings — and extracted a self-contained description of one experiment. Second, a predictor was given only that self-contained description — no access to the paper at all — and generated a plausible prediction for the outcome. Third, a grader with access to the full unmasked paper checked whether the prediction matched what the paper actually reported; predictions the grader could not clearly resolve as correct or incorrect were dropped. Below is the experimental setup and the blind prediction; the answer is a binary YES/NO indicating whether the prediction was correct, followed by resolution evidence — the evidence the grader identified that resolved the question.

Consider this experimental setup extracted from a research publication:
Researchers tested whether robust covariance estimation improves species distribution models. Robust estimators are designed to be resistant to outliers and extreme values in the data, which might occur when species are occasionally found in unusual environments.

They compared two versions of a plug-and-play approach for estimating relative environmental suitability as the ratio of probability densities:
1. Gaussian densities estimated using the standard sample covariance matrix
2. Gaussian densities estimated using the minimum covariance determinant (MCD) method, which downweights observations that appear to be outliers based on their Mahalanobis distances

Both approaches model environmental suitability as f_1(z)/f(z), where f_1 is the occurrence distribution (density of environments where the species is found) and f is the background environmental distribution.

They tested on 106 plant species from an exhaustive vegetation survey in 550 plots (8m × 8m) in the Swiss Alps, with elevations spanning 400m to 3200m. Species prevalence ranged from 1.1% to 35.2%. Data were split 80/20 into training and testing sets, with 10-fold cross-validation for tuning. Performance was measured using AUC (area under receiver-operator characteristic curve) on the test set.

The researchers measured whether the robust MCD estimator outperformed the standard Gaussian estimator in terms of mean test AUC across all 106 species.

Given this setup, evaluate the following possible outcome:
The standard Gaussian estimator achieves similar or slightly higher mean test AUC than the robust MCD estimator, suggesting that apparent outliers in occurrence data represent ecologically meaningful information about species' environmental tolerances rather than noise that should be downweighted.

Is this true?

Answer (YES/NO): NO